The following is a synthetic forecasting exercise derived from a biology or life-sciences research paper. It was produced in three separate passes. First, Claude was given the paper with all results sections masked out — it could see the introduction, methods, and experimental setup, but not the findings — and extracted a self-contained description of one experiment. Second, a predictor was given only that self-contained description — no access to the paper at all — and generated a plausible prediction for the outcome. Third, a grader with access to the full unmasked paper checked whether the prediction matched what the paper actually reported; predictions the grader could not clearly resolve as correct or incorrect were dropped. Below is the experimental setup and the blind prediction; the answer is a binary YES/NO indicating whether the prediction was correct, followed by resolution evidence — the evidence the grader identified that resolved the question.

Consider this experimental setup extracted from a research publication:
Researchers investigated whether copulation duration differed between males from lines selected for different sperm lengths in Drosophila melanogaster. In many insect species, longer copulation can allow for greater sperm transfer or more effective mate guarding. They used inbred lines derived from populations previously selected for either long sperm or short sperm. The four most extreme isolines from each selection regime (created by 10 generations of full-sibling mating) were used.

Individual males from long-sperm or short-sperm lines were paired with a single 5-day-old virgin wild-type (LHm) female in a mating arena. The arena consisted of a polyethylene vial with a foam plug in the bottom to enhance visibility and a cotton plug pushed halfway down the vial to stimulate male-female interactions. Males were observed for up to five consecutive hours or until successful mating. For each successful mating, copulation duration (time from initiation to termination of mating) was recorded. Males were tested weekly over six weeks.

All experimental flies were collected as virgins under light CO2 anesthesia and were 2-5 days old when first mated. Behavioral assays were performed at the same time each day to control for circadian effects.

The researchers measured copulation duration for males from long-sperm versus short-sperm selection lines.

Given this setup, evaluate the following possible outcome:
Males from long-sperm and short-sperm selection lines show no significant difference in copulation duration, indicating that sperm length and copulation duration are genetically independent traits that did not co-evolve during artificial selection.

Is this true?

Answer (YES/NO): YES